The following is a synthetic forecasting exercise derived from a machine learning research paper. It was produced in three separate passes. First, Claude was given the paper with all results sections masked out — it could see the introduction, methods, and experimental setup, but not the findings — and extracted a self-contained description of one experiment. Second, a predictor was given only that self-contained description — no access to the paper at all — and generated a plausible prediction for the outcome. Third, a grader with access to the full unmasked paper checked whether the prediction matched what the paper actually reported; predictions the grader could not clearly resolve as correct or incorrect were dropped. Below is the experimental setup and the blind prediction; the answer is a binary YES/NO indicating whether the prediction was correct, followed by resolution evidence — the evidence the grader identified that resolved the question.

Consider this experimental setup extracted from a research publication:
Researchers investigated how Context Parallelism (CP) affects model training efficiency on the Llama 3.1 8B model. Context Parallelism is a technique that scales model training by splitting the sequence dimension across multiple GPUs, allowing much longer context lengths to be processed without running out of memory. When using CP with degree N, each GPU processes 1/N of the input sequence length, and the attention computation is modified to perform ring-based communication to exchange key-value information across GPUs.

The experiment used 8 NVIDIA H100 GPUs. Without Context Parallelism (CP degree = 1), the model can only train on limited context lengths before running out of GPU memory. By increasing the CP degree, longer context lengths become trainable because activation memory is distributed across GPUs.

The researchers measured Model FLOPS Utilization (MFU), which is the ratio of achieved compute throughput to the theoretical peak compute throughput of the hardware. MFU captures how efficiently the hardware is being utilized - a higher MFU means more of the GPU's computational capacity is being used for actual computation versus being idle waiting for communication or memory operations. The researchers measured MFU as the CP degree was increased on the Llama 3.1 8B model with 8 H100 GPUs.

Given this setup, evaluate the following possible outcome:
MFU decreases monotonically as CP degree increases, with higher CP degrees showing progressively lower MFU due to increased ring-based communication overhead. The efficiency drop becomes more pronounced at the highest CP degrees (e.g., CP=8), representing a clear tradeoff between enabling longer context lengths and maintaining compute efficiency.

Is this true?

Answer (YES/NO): NO